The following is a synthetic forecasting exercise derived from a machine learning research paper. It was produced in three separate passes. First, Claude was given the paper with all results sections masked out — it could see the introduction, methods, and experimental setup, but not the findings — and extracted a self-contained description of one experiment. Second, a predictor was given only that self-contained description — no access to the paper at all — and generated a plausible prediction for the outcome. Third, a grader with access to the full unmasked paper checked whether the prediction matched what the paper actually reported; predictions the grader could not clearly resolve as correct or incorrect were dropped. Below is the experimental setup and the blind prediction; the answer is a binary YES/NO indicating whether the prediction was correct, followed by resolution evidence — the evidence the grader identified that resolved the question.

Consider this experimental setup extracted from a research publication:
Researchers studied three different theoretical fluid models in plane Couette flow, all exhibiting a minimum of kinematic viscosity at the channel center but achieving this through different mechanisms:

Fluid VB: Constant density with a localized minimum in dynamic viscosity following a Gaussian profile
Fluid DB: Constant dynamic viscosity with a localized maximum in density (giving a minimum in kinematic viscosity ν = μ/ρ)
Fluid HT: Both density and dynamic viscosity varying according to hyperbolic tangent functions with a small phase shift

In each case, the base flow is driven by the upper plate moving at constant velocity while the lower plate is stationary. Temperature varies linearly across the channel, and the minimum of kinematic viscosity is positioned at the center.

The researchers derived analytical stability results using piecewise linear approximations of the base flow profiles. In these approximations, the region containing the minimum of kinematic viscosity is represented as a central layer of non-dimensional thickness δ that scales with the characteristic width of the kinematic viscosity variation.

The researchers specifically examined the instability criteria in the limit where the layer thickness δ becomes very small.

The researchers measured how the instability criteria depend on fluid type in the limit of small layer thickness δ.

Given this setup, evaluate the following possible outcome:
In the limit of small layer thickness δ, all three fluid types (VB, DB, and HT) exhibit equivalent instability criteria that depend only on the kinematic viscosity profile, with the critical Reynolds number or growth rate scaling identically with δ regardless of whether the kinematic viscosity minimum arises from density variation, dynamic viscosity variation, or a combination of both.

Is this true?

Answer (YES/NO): YES